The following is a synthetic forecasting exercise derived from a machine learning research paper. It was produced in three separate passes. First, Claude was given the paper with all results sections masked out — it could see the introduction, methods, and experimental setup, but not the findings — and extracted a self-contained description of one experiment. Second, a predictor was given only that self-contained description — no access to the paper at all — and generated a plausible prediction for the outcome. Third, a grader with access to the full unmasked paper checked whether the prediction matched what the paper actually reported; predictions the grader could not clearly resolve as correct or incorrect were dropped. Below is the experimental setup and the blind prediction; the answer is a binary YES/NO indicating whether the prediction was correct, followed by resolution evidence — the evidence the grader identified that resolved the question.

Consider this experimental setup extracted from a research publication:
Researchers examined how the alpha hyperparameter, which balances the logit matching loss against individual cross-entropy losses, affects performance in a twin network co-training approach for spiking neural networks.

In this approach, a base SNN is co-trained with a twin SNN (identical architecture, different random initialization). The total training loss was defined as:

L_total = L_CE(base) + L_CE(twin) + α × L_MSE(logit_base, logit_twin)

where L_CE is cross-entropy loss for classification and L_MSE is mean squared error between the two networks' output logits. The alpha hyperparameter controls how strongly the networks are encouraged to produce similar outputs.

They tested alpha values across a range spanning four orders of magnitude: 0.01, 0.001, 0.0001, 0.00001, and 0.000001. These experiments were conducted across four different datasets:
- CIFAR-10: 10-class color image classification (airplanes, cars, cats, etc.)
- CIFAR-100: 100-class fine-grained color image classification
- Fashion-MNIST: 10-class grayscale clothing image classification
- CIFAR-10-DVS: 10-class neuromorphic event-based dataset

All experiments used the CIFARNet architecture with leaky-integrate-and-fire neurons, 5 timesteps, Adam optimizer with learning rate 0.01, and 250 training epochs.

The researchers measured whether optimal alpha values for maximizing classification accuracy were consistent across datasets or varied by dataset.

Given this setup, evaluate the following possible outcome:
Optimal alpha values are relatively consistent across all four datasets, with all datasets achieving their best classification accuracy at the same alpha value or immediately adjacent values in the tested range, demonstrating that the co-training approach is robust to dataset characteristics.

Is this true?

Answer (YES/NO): YES